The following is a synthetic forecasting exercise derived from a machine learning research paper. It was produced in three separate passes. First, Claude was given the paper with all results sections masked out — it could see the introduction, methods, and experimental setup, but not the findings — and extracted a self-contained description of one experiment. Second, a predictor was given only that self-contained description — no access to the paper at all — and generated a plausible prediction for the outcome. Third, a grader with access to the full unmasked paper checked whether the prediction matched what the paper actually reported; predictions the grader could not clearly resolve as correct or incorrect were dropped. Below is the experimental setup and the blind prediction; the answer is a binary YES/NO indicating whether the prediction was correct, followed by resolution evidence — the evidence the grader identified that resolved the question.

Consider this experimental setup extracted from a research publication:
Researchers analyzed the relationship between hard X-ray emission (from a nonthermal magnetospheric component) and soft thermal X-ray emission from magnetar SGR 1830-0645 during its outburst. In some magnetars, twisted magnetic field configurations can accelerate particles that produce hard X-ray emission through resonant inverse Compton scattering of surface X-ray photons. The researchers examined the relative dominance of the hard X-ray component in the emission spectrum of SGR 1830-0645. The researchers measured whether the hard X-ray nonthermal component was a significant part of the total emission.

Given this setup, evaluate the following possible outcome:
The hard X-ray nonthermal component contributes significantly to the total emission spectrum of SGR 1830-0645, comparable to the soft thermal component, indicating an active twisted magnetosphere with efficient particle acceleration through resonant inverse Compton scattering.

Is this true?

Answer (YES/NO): NO